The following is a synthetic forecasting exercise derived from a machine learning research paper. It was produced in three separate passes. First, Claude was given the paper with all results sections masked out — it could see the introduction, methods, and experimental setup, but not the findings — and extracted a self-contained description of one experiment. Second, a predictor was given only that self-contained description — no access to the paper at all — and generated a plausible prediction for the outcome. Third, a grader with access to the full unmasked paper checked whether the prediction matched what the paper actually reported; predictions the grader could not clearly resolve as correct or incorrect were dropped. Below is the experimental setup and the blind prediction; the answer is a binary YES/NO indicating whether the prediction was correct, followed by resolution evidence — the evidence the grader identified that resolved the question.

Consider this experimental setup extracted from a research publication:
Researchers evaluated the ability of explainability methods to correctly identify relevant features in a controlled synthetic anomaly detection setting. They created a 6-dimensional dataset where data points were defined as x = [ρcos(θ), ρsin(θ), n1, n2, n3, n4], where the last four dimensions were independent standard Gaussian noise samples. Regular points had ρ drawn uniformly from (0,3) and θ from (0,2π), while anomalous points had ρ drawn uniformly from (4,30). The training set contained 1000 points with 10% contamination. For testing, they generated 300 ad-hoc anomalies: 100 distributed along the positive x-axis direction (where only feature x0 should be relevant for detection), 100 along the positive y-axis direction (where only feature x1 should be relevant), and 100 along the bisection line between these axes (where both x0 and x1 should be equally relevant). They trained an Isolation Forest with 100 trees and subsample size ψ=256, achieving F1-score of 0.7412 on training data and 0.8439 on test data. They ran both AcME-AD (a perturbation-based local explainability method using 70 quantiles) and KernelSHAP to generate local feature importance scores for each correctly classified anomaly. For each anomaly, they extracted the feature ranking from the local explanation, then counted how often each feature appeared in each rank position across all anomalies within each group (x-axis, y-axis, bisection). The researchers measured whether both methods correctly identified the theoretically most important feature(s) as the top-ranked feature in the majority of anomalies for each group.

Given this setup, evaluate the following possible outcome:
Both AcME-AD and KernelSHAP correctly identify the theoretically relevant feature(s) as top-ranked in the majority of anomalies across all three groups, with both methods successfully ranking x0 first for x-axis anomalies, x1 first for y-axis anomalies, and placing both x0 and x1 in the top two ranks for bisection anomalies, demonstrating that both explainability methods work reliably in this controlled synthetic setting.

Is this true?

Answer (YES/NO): YES